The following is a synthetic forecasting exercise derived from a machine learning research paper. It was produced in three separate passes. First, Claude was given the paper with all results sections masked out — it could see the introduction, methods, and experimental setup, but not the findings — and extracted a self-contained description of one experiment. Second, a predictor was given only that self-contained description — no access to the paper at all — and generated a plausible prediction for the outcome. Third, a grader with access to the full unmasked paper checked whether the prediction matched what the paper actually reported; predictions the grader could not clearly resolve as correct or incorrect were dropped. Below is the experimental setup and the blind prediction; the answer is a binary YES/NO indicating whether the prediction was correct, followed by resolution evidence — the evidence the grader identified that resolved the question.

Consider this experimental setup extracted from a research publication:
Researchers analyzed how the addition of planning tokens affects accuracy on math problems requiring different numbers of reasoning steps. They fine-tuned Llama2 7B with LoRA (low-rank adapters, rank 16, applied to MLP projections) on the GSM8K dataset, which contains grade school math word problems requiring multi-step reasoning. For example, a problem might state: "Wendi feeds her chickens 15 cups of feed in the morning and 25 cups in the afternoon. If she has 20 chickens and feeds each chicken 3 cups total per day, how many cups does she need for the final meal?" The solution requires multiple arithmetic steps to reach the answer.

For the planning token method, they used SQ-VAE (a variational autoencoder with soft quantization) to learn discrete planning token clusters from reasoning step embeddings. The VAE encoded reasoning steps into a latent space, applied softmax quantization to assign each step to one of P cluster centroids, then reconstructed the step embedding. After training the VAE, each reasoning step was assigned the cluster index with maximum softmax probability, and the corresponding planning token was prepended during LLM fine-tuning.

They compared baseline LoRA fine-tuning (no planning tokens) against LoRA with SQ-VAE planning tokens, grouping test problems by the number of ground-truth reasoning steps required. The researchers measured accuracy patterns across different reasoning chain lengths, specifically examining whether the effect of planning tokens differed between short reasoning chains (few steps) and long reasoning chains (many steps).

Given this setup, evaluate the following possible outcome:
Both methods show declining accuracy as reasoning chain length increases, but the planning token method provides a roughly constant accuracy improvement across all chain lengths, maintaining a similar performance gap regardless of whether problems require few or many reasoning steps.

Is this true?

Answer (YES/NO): NO